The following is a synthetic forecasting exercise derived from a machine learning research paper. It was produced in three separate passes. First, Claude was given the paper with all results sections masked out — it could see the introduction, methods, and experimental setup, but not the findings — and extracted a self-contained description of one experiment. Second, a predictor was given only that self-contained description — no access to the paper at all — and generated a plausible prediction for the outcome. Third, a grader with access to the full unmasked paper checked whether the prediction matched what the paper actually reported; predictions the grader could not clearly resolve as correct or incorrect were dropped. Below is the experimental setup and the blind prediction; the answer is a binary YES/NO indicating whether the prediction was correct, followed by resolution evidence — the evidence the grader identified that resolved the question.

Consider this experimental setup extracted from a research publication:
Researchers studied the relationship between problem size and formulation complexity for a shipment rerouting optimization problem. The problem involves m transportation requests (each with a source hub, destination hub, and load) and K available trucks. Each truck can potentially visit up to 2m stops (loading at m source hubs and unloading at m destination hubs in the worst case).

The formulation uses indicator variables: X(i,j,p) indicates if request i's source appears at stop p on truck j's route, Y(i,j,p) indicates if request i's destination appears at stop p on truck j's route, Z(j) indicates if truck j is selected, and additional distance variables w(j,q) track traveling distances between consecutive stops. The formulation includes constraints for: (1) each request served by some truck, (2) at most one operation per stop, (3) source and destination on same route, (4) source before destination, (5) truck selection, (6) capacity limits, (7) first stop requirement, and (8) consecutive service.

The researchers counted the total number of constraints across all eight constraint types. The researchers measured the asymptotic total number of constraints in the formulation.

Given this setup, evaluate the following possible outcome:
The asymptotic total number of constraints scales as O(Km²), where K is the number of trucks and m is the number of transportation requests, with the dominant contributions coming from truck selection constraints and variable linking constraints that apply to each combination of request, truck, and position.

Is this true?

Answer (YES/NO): YES